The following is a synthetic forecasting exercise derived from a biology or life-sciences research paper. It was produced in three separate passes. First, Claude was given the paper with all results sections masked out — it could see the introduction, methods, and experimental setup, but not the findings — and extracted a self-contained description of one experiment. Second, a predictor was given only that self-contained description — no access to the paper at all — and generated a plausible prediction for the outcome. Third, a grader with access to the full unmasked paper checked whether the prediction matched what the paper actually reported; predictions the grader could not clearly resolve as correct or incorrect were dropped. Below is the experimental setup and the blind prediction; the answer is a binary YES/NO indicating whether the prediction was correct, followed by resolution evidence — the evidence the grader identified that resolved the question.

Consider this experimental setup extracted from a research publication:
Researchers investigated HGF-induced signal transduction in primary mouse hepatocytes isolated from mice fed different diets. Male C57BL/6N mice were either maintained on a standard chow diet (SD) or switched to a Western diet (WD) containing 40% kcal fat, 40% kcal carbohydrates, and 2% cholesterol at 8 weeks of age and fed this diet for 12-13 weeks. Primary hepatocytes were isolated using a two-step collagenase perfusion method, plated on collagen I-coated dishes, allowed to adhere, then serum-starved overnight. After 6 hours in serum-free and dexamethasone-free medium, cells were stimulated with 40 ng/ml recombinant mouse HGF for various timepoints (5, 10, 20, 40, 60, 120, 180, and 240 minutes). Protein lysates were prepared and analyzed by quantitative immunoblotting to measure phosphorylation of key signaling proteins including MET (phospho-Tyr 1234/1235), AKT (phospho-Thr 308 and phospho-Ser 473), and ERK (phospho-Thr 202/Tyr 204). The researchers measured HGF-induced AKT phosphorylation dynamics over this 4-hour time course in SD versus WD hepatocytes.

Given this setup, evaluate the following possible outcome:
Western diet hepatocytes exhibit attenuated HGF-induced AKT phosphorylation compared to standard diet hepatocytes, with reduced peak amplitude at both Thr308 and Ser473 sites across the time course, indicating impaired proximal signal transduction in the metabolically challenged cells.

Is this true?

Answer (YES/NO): YES